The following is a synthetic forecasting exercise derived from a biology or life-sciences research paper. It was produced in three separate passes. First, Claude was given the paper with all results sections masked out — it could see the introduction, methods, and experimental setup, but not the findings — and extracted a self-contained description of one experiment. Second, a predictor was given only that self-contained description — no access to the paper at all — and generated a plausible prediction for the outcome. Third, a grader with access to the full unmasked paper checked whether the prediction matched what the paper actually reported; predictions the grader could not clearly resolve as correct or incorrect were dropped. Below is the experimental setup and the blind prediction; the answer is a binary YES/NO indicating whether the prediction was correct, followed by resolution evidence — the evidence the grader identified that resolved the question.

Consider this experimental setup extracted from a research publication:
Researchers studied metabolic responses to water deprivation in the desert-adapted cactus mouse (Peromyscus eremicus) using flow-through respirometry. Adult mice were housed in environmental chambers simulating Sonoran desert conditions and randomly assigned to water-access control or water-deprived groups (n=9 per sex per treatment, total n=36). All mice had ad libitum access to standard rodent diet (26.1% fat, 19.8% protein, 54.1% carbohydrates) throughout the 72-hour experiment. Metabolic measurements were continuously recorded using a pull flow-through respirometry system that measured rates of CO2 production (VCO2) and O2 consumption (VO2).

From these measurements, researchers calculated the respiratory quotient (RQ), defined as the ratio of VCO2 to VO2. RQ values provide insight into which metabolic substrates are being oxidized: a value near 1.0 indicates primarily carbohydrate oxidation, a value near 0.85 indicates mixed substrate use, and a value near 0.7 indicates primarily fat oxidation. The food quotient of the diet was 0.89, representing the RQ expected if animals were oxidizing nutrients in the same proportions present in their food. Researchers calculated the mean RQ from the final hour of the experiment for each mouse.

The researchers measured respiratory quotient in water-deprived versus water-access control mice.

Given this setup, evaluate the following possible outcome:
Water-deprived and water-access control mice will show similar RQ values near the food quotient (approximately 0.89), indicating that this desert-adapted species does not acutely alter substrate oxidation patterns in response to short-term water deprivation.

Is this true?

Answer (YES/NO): NO